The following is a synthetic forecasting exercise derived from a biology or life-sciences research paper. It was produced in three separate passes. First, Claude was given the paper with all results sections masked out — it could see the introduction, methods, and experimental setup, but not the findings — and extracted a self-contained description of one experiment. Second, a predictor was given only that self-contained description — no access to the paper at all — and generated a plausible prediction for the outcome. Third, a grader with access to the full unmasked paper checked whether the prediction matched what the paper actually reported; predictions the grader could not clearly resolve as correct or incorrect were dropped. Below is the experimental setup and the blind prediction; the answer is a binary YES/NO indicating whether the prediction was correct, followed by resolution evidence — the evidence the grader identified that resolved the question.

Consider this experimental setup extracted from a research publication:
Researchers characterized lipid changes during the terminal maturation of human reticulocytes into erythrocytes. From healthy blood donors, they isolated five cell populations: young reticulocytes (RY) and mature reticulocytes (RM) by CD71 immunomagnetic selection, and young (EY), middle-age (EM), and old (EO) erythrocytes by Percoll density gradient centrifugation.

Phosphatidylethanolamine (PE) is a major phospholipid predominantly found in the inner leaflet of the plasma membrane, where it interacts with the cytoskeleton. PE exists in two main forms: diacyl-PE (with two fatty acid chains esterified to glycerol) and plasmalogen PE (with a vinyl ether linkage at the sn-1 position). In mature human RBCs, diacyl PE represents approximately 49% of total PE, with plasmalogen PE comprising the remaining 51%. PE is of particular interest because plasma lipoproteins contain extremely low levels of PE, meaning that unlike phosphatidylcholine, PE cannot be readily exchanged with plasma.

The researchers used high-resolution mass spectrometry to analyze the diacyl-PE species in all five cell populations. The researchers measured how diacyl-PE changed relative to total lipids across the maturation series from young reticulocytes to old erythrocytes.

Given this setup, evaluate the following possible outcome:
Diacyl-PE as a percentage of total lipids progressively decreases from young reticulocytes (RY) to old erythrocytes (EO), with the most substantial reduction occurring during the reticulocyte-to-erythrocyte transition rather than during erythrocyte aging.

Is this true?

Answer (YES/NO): NO